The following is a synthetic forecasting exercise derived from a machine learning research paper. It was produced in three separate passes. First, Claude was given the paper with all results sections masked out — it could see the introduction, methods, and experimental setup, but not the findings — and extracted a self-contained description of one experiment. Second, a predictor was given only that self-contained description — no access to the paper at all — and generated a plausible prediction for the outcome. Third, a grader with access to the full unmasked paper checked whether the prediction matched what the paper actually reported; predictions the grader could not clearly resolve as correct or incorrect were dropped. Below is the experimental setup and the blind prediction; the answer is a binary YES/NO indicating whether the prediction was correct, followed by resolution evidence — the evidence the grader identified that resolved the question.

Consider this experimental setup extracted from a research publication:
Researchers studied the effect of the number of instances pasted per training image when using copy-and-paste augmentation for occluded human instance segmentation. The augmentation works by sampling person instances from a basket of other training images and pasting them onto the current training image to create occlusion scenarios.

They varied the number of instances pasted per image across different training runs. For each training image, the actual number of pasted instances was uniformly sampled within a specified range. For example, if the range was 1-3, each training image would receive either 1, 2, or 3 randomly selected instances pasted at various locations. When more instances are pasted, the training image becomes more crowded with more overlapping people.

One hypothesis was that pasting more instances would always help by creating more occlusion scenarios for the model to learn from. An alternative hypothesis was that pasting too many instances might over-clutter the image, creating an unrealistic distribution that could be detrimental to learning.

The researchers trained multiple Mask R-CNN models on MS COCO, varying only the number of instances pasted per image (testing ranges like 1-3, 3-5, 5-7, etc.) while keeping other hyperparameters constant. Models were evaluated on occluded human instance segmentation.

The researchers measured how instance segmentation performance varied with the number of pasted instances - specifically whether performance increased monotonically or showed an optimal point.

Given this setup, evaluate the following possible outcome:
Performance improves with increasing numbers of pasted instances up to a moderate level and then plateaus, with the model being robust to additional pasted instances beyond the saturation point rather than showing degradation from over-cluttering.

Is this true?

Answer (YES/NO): NO